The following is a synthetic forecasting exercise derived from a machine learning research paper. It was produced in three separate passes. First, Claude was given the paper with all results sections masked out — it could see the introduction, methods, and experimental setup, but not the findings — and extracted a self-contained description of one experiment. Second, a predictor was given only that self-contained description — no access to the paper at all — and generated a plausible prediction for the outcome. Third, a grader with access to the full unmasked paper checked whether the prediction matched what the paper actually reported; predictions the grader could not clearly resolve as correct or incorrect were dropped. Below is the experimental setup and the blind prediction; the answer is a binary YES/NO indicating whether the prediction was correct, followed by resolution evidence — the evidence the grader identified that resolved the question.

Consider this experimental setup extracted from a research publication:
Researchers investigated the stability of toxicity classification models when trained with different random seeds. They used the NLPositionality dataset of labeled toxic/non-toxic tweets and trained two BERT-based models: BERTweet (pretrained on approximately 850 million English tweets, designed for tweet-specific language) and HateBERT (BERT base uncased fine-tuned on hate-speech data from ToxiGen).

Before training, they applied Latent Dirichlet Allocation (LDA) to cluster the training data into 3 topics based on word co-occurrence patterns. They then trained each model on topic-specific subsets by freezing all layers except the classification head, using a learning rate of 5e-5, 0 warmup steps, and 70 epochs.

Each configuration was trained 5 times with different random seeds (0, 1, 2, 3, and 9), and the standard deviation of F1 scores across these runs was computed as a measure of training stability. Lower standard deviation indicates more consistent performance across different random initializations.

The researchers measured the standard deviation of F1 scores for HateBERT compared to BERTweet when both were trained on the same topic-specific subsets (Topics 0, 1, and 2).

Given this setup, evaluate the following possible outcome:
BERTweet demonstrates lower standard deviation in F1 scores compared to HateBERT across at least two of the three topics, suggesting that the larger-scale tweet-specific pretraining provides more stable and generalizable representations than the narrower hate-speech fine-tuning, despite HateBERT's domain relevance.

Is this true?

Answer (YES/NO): NO